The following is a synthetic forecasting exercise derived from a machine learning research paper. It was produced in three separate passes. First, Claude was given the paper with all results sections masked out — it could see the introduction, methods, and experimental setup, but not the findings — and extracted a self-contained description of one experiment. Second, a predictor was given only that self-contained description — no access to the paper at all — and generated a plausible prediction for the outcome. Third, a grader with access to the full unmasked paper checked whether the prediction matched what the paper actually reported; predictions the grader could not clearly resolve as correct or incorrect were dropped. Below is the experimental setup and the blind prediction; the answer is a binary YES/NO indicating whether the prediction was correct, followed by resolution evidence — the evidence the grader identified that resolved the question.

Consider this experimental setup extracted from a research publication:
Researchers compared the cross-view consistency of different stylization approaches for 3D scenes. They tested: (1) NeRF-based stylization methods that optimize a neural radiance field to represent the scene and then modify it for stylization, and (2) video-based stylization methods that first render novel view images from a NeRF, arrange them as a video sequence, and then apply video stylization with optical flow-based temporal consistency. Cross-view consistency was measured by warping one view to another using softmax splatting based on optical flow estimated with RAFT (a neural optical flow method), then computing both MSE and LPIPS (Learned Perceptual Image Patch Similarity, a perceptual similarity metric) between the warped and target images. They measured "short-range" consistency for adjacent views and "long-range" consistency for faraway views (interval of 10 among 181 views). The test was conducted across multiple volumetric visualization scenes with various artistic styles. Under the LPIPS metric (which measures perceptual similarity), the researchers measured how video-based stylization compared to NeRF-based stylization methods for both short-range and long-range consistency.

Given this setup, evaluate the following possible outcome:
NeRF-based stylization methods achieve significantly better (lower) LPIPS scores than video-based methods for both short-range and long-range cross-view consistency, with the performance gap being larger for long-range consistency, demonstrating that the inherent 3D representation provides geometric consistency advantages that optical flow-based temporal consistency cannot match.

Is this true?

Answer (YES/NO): NO